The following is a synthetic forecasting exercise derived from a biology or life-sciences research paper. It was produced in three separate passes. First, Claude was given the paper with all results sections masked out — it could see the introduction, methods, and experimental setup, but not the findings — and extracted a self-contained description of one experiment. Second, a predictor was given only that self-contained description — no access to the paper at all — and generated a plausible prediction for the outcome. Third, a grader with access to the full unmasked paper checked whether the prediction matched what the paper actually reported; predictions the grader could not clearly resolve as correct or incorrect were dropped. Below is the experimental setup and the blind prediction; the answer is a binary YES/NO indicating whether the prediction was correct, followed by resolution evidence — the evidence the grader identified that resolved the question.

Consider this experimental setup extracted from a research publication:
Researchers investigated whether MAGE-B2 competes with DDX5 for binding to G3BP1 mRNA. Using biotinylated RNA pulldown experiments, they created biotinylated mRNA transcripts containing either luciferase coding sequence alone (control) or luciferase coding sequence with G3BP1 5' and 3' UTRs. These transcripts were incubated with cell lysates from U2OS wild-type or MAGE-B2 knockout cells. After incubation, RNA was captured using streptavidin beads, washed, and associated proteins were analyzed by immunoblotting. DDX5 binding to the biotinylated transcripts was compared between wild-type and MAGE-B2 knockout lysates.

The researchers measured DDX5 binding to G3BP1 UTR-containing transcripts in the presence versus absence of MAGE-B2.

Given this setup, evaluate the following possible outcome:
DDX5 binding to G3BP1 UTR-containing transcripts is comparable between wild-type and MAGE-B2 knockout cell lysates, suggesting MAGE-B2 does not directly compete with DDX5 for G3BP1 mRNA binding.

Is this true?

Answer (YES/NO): NO